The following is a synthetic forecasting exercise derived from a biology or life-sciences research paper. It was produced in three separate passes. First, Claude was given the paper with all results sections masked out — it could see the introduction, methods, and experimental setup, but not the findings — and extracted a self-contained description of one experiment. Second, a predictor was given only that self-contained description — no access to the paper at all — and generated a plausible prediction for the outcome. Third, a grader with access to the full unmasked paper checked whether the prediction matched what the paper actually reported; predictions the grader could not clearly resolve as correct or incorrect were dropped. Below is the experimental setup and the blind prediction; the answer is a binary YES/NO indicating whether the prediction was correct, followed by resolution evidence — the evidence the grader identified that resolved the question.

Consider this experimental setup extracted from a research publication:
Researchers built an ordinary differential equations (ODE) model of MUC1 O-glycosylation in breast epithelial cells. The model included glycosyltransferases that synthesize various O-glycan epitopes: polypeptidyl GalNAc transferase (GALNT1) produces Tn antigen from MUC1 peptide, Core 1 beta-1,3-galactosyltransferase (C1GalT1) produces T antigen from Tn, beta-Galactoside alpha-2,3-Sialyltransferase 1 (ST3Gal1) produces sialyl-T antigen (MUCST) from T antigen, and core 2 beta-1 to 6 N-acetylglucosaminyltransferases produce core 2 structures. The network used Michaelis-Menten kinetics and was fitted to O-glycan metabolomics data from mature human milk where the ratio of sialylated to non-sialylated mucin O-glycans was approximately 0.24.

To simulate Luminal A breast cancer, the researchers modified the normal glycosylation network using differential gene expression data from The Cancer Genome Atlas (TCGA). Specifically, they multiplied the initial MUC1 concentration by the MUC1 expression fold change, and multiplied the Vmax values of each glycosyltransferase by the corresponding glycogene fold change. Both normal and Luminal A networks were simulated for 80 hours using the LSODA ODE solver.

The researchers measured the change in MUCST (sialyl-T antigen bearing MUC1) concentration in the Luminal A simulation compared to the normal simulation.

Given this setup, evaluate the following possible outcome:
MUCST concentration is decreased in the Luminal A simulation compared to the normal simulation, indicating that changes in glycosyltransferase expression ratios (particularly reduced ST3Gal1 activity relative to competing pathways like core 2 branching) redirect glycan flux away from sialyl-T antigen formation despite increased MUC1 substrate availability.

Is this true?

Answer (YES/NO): NO